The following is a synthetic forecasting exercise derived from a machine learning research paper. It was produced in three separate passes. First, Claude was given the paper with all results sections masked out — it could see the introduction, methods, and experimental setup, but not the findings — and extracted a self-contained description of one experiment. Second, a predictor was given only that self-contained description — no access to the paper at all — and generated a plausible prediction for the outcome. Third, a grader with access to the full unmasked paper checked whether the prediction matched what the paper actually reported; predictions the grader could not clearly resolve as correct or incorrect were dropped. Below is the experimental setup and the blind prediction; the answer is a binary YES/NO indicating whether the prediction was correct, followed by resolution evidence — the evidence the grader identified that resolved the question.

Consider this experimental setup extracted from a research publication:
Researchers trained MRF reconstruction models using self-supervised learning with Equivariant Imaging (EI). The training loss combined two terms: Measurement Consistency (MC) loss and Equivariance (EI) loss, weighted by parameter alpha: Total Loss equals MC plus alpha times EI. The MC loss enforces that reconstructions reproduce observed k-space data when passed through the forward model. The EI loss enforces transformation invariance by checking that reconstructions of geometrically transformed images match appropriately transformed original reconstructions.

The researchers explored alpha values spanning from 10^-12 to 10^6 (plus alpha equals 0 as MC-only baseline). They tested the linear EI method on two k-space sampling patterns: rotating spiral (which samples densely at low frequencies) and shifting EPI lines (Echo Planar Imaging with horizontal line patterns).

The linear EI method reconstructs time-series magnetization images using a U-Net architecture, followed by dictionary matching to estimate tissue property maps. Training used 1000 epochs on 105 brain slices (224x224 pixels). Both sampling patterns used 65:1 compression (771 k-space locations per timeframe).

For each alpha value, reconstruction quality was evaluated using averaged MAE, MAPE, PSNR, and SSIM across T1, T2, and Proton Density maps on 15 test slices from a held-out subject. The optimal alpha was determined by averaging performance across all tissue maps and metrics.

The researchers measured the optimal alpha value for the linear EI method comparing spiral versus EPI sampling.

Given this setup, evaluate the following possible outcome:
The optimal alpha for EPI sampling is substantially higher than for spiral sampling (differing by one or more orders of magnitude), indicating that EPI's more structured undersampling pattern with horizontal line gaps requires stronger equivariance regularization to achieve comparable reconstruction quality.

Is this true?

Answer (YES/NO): YES